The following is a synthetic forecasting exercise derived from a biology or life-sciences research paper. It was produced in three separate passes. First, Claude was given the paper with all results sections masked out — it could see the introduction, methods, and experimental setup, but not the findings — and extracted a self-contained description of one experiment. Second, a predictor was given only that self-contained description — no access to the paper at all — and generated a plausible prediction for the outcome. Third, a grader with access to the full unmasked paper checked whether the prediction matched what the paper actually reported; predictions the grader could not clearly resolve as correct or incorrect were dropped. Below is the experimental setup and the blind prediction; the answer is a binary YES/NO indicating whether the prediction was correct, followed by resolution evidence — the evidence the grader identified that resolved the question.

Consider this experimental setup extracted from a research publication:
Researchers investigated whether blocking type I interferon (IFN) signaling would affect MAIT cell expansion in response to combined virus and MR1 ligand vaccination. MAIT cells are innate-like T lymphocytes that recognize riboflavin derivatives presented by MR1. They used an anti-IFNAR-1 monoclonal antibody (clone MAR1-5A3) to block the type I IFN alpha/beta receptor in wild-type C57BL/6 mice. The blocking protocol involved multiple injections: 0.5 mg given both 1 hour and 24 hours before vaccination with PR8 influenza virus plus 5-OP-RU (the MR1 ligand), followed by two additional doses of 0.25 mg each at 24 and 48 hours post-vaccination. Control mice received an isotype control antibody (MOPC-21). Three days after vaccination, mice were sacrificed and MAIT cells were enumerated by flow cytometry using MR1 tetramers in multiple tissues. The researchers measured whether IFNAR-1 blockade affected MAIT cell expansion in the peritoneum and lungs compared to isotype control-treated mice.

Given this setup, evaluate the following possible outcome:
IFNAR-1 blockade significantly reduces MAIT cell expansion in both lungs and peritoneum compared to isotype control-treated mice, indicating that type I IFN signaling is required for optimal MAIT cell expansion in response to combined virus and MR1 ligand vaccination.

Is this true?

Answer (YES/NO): YES